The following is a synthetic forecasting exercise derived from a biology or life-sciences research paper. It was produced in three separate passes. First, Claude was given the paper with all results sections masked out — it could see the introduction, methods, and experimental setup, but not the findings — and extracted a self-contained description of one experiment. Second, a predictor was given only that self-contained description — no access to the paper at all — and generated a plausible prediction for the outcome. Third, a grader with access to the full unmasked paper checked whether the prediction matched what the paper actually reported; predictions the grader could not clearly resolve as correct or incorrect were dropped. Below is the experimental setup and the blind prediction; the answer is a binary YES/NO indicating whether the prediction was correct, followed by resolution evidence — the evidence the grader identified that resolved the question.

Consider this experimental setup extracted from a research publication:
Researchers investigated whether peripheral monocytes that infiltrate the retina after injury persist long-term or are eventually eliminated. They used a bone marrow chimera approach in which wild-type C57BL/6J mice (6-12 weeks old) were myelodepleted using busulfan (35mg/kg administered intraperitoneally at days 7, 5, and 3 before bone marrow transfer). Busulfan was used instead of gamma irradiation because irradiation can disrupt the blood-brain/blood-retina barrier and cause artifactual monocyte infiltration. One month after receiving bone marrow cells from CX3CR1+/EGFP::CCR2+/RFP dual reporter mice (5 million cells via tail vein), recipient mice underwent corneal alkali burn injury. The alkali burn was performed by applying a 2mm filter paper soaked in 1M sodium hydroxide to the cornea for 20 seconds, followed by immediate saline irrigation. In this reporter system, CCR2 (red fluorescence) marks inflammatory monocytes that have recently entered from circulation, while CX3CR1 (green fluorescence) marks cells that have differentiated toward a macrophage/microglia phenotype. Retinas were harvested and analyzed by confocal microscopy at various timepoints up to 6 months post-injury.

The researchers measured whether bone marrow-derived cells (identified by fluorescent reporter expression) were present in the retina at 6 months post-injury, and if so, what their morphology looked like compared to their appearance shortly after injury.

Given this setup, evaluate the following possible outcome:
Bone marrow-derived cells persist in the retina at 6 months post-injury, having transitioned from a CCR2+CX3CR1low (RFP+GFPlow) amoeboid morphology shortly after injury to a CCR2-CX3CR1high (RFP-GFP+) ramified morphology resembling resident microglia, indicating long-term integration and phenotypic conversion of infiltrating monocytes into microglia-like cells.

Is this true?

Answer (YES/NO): YES